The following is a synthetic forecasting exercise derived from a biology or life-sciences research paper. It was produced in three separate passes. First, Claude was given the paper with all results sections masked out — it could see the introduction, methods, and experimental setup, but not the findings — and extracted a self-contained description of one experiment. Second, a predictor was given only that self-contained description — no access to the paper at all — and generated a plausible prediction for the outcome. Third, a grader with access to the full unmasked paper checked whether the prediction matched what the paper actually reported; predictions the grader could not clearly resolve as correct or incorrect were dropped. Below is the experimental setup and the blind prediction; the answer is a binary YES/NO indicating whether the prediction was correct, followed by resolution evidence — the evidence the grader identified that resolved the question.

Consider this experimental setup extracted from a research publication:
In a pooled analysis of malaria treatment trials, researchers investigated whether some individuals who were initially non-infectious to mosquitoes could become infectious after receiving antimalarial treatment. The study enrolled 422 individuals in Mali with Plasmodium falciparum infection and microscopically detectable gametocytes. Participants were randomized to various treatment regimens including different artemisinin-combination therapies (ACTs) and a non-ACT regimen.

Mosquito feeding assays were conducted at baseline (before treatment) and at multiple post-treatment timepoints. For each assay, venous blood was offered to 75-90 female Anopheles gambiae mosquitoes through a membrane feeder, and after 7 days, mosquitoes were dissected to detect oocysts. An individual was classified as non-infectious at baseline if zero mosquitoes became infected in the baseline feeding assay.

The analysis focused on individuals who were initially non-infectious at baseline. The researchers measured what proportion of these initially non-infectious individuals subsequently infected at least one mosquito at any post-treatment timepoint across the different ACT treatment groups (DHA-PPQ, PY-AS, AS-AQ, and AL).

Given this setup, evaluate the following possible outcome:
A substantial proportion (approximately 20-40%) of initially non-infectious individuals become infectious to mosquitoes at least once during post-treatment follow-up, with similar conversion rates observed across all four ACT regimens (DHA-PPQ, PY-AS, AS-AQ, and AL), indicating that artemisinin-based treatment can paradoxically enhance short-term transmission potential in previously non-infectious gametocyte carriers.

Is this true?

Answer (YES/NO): NO